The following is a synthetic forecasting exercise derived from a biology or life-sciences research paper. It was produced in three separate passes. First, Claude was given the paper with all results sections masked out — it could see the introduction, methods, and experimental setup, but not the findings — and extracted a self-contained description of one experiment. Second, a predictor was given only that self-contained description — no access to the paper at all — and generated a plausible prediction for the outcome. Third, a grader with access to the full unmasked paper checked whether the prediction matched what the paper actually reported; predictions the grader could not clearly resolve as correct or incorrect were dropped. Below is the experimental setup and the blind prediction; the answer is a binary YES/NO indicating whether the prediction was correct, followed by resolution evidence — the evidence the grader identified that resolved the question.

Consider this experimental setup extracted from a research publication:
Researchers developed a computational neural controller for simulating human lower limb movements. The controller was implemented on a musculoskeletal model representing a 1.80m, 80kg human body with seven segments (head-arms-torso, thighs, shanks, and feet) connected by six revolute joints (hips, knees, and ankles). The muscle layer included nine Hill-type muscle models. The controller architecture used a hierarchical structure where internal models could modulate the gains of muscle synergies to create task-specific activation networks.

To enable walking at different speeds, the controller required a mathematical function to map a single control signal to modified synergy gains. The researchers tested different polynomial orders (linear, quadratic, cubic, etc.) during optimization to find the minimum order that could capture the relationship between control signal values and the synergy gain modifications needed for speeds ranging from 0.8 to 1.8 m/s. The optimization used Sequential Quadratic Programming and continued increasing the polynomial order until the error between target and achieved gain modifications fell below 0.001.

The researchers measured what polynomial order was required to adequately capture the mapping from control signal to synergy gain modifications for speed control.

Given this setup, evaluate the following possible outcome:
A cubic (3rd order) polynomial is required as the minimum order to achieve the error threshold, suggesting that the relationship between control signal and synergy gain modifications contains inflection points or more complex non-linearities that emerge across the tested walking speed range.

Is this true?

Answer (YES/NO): NO